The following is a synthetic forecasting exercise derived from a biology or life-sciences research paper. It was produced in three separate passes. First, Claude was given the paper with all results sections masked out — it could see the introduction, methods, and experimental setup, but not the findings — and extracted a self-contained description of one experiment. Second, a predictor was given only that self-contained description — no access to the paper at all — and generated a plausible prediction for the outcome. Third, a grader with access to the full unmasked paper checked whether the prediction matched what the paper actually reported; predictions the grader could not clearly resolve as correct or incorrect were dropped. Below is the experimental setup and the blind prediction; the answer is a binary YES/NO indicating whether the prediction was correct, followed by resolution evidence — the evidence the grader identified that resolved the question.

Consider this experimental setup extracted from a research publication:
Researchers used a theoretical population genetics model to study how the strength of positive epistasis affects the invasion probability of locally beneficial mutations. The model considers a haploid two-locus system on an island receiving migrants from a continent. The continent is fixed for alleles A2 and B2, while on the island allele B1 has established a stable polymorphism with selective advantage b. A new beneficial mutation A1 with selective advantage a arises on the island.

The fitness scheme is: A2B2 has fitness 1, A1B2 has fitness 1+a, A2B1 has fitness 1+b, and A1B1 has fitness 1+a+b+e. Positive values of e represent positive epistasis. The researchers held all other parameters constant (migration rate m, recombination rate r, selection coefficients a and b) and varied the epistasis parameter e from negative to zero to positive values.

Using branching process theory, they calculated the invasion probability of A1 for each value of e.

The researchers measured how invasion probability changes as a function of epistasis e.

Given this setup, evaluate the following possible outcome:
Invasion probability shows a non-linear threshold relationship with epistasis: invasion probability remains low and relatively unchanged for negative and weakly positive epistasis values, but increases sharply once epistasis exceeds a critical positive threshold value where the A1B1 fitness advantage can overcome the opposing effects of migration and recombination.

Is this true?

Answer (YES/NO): NO